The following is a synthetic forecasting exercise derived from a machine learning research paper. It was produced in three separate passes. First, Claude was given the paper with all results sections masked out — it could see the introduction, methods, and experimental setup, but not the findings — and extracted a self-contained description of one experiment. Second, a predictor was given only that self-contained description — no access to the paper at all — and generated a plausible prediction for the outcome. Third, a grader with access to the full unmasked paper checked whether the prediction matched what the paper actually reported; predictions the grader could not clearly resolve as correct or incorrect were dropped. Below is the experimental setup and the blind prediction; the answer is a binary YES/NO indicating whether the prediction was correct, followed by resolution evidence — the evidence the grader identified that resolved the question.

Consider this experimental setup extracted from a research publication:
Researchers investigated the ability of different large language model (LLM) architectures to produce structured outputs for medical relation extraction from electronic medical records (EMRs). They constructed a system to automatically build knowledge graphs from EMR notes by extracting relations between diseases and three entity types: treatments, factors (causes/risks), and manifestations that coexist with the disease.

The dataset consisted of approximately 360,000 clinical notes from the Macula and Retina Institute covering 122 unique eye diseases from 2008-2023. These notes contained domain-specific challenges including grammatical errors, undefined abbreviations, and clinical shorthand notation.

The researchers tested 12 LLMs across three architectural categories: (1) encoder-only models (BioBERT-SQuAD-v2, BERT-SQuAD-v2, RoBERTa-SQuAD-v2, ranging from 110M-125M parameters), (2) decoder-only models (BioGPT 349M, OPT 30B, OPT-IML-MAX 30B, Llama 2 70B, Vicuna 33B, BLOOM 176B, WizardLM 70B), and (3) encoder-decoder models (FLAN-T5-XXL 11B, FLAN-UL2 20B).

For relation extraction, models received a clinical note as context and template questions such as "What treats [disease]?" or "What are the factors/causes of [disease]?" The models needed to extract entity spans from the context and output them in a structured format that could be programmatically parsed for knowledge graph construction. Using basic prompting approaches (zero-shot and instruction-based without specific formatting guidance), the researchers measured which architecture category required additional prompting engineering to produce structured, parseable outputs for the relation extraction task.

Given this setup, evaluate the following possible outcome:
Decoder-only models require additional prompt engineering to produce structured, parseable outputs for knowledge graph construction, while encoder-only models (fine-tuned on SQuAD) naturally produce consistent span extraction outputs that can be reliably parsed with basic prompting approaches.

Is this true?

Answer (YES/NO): YES